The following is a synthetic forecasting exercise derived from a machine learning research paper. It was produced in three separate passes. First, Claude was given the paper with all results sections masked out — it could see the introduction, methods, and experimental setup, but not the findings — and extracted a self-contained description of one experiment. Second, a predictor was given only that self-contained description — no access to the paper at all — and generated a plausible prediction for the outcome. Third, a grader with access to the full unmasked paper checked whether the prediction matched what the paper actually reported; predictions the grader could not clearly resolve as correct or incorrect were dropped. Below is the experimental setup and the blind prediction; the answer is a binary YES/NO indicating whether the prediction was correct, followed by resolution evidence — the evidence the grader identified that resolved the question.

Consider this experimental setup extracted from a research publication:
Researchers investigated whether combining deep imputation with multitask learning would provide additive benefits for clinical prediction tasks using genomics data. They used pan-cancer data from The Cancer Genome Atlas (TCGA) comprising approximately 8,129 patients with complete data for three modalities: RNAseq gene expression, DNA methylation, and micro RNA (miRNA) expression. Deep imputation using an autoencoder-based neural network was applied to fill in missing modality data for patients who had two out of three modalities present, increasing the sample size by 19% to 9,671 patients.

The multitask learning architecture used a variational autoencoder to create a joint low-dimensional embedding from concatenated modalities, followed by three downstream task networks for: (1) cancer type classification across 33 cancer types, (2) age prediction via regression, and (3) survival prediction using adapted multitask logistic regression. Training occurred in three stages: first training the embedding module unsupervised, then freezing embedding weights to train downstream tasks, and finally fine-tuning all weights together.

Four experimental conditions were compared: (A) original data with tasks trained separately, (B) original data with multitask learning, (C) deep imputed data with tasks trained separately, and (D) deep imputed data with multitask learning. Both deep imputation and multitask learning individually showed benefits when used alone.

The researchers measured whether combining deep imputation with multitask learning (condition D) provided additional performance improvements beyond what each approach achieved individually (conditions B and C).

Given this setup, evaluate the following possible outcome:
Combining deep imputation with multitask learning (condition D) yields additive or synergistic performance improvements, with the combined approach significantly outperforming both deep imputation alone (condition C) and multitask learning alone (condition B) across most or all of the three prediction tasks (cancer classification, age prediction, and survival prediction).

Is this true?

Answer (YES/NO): NO